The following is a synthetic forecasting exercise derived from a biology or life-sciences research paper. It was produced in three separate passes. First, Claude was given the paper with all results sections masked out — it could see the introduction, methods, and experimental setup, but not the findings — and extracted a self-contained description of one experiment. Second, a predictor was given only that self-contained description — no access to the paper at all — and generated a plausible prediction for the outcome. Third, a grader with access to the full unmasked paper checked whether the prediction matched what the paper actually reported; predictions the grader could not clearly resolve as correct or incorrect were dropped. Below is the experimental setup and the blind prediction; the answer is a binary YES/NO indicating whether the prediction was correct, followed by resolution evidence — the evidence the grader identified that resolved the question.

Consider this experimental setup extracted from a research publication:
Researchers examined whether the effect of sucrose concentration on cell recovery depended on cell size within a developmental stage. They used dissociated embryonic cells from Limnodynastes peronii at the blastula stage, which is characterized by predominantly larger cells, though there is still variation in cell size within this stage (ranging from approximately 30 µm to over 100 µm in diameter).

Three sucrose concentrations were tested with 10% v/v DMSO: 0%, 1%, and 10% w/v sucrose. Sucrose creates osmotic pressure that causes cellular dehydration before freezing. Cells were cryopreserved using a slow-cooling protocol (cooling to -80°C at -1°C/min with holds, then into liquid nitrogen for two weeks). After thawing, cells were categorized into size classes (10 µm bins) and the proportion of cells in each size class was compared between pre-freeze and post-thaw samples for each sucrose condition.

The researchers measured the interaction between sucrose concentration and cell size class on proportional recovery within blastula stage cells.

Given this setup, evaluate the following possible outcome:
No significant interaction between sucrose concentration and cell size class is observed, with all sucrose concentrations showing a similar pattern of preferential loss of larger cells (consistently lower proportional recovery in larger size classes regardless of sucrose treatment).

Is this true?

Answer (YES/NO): NO